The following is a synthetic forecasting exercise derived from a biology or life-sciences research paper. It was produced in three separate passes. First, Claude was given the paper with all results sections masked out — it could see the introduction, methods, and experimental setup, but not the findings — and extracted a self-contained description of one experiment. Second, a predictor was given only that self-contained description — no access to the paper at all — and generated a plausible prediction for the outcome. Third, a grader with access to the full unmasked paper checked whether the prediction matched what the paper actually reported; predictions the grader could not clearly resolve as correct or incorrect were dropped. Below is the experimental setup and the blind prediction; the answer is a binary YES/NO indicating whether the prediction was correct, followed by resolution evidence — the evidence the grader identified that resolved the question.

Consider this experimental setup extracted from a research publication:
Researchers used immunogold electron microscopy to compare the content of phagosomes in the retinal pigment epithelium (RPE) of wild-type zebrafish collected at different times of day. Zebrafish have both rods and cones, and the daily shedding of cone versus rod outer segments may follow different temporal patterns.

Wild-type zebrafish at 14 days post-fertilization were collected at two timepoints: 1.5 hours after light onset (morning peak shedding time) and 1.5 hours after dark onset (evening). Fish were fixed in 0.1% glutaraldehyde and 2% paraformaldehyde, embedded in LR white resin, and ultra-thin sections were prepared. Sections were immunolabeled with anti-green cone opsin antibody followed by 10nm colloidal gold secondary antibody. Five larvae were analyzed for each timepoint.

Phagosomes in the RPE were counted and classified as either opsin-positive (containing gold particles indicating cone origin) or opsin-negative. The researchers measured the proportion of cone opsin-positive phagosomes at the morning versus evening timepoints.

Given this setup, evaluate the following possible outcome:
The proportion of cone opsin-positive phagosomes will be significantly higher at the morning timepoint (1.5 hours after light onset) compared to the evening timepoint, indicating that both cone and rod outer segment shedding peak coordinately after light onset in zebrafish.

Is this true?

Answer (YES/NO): NO